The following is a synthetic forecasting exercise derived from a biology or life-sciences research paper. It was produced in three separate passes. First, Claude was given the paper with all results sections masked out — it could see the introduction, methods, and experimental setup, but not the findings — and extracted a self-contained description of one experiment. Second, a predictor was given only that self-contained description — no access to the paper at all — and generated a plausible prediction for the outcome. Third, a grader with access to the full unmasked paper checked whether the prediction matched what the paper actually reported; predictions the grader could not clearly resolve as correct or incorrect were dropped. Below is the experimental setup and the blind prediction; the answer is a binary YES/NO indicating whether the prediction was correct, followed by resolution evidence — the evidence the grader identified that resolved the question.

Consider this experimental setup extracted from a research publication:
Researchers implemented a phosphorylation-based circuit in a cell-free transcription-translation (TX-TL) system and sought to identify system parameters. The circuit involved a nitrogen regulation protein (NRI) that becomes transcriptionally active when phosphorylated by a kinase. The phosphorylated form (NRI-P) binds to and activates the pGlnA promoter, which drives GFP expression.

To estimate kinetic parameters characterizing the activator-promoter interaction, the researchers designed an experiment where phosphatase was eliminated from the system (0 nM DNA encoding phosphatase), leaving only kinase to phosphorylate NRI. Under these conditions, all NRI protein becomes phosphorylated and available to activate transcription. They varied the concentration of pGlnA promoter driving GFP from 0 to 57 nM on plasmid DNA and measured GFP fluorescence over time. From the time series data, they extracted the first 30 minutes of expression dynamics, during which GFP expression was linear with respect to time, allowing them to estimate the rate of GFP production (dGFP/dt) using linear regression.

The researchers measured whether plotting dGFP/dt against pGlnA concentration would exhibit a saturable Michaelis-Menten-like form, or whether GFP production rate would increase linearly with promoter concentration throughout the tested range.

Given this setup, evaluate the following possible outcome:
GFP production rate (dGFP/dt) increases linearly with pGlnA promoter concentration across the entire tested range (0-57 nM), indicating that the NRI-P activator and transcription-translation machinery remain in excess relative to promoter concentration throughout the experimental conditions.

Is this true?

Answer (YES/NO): NO